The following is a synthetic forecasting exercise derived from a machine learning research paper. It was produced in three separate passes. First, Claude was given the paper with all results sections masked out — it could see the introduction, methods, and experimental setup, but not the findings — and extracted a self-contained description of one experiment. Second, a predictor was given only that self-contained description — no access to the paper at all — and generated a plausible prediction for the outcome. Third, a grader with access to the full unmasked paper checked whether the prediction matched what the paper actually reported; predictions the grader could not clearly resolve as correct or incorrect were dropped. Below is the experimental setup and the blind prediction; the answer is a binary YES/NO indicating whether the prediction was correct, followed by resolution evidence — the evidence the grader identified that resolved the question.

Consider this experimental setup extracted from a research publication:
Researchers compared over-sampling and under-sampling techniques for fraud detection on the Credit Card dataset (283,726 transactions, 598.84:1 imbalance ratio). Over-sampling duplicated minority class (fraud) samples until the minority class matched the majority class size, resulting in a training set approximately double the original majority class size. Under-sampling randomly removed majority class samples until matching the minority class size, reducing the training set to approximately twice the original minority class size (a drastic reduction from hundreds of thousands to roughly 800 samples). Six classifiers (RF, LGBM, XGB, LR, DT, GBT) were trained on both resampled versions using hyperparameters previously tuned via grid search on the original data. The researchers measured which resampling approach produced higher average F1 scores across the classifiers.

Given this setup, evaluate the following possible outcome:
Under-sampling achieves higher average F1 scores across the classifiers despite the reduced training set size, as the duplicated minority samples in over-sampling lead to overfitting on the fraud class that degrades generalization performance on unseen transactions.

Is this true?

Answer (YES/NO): NO